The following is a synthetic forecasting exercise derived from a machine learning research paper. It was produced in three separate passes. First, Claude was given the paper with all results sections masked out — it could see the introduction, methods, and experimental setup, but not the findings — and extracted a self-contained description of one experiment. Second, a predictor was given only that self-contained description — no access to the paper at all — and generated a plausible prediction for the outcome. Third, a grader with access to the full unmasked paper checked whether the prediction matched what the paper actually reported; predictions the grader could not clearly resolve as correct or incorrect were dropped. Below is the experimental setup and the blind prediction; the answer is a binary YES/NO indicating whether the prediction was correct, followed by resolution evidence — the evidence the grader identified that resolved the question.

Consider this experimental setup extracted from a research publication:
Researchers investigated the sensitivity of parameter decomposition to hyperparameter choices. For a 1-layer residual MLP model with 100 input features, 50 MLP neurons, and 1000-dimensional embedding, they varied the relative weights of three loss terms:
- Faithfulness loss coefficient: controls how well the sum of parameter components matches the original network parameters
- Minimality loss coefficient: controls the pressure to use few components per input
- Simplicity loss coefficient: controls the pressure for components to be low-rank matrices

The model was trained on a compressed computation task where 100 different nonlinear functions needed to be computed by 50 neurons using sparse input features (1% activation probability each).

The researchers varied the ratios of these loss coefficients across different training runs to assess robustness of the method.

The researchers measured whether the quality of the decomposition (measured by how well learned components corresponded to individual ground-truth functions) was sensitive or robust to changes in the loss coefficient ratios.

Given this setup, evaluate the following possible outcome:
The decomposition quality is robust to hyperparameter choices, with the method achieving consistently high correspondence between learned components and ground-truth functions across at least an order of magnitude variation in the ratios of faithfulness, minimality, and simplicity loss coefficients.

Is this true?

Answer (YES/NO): NO